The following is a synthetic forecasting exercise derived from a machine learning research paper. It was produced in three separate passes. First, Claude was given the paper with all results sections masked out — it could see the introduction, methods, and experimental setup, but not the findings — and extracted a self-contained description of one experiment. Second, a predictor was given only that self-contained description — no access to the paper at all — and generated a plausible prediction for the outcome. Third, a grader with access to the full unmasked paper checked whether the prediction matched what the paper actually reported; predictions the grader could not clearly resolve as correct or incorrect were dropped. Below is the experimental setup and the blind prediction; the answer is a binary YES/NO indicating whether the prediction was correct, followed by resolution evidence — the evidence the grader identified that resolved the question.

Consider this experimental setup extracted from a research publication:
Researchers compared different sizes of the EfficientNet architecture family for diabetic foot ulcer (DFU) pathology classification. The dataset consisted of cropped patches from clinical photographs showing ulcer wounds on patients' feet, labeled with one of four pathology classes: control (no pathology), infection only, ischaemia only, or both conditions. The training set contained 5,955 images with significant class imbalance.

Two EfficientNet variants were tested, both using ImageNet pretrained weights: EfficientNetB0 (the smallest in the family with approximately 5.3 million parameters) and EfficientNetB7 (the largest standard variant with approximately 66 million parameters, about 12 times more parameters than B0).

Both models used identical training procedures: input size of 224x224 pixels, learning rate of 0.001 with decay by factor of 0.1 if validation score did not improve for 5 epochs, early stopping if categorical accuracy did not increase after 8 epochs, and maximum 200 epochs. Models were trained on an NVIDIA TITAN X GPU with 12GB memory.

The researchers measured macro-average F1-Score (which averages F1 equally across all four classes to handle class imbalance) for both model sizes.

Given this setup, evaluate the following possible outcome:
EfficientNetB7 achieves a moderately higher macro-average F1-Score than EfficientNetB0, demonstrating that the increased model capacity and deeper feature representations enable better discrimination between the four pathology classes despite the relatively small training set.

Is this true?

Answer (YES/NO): NO